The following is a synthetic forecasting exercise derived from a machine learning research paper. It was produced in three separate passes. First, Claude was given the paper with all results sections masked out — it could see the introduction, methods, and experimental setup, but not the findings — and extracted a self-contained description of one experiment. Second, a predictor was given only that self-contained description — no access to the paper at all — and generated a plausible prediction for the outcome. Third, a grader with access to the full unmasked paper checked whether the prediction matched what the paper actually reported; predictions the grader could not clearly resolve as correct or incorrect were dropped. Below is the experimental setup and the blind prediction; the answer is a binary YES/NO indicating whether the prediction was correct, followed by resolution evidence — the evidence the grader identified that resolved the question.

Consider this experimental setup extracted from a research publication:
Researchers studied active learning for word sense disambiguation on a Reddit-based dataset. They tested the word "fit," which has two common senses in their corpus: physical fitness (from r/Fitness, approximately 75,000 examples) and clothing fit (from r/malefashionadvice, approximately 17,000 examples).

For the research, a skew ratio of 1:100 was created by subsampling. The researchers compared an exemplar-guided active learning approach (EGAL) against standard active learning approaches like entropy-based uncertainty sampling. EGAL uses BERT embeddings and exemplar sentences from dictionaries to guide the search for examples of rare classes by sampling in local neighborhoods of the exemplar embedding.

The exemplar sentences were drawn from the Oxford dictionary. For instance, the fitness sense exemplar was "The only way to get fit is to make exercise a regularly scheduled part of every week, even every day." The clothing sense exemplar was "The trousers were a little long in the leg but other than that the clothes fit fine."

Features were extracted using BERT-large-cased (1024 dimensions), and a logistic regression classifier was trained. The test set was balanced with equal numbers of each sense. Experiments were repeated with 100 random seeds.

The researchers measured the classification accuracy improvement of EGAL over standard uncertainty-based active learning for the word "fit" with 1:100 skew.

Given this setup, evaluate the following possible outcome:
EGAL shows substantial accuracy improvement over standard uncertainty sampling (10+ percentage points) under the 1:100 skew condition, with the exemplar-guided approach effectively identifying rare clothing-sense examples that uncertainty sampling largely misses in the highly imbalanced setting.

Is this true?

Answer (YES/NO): NO